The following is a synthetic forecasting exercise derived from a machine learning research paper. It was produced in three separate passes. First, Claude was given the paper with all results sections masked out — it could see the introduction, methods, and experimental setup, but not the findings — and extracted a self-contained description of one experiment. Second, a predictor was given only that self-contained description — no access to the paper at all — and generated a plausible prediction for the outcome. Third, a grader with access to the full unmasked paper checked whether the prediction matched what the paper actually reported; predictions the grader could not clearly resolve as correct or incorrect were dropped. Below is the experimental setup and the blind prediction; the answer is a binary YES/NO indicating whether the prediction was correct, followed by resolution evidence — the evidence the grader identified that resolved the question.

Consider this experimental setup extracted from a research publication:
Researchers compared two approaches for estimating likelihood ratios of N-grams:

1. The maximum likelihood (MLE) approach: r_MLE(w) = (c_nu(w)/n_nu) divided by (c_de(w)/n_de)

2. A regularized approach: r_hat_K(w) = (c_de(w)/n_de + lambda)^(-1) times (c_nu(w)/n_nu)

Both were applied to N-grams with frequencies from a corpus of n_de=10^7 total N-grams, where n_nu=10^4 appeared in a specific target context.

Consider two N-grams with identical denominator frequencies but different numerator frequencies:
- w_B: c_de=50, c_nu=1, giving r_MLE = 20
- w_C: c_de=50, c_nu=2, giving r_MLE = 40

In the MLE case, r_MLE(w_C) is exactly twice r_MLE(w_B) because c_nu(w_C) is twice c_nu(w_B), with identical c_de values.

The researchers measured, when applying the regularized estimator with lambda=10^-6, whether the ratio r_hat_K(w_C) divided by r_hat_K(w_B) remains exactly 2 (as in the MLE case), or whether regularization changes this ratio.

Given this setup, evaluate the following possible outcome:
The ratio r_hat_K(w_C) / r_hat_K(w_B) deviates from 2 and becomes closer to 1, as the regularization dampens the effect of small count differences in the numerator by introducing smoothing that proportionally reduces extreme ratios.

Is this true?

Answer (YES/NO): NO